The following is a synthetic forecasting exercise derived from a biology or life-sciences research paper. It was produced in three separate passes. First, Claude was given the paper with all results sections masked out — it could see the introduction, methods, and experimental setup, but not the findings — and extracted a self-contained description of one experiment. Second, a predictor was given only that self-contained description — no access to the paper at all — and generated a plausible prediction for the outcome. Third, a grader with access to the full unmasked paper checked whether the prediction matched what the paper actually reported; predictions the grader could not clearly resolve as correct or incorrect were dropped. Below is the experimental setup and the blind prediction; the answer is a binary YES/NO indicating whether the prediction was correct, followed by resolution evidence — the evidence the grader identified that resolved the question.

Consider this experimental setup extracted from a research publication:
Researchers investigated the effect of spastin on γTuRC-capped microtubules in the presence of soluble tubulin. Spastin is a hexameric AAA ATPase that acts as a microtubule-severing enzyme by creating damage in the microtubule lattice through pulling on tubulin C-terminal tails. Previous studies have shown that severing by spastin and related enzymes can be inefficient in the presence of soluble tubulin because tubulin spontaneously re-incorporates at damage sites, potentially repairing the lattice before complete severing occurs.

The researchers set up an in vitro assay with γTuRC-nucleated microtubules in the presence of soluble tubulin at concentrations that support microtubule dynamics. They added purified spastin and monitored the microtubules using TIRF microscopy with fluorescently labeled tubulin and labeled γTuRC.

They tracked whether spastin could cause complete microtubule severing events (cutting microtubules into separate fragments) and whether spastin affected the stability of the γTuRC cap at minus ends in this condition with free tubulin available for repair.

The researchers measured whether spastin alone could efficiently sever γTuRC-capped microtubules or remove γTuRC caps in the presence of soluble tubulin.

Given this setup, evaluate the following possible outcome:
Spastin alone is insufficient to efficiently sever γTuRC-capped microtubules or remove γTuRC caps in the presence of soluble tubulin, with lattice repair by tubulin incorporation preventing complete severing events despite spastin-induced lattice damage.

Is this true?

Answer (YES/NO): YES